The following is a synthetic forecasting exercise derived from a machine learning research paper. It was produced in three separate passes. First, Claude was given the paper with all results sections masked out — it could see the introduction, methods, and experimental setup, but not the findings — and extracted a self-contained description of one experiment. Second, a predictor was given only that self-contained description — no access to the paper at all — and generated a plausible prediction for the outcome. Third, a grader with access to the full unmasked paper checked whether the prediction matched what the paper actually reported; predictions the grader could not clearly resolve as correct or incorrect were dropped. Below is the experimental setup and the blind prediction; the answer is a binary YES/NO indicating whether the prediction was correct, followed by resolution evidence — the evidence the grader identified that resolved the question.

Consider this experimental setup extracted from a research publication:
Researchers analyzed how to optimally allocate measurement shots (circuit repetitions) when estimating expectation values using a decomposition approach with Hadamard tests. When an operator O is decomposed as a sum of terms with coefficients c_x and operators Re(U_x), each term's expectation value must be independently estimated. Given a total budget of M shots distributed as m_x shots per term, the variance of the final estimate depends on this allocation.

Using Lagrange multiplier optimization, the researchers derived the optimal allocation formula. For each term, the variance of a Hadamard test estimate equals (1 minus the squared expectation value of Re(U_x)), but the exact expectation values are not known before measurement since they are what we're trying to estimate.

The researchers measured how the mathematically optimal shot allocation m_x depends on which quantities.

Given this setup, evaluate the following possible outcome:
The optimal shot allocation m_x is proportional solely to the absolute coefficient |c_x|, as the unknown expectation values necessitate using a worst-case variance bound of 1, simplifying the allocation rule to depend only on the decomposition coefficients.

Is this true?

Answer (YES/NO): NO